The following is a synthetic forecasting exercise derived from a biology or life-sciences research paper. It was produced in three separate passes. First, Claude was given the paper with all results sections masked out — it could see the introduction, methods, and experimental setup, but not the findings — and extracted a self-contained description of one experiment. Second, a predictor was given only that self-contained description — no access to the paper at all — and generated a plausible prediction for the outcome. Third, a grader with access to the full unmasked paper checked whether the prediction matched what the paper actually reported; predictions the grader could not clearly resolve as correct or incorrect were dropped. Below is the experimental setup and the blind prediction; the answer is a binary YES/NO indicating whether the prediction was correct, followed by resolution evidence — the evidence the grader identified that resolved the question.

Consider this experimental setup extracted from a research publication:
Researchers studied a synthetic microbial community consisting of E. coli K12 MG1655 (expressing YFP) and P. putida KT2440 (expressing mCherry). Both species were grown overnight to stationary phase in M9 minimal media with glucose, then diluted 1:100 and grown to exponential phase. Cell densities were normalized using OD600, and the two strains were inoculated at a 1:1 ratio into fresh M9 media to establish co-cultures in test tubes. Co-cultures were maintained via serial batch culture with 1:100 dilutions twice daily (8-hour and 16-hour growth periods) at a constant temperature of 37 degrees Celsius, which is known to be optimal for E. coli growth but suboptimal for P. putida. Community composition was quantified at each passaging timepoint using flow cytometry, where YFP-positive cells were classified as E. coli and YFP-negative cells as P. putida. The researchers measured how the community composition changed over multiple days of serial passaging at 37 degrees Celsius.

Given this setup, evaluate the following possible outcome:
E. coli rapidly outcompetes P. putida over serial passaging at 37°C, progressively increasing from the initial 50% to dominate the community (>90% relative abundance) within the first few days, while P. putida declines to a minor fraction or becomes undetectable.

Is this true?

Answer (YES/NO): NO